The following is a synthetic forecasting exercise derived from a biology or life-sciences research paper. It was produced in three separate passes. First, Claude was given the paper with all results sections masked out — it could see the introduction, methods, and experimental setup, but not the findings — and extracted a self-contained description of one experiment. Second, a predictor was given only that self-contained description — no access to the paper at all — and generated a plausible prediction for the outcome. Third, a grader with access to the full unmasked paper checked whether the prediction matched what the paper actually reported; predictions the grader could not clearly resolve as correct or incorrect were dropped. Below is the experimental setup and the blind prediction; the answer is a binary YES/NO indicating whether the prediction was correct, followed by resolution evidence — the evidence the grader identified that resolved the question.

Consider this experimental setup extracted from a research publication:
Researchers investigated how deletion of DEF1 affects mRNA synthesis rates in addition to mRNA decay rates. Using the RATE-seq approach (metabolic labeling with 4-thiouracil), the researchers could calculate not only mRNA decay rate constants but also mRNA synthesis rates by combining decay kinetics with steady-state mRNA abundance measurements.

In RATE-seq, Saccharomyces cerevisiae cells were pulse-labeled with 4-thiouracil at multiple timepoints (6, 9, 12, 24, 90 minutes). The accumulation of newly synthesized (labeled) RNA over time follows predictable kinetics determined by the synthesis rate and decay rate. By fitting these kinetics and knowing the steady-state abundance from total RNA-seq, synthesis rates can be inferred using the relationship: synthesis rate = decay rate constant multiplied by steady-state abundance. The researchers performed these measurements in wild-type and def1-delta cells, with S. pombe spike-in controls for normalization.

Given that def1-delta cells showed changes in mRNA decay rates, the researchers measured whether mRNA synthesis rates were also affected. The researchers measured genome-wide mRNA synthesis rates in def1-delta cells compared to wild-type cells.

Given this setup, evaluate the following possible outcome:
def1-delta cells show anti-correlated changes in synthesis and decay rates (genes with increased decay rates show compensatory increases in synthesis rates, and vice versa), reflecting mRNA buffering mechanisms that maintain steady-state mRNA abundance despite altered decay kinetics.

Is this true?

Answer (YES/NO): NO